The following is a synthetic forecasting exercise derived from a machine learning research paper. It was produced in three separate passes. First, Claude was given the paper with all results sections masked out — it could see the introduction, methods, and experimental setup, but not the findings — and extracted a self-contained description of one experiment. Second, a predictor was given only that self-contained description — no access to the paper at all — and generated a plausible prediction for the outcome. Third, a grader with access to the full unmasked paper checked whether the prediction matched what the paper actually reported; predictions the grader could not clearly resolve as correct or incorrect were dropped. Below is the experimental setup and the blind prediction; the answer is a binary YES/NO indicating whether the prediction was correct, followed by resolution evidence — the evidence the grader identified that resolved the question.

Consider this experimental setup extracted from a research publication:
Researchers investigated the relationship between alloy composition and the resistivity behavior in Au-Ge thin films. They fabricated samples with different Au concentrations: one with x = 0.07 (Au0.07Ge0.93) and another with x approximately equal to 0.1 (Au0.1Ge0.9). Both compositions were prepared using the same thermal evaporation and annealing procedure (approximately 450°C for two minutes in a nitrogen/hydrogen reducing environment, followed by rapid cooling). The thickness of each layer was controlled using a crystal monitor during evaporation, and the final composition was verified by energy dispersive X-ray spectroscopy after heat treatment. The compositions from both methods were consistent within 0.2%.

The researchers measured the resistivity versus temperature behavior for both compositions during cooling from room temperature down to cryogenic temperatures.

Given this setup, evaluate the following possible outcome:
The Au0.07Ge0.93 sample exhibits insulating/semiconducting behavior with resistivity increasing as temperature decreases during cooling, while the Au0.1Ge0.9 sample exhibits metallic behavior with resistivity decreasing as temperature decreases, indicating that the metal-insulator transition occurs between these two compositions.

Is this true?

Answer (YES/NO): NO